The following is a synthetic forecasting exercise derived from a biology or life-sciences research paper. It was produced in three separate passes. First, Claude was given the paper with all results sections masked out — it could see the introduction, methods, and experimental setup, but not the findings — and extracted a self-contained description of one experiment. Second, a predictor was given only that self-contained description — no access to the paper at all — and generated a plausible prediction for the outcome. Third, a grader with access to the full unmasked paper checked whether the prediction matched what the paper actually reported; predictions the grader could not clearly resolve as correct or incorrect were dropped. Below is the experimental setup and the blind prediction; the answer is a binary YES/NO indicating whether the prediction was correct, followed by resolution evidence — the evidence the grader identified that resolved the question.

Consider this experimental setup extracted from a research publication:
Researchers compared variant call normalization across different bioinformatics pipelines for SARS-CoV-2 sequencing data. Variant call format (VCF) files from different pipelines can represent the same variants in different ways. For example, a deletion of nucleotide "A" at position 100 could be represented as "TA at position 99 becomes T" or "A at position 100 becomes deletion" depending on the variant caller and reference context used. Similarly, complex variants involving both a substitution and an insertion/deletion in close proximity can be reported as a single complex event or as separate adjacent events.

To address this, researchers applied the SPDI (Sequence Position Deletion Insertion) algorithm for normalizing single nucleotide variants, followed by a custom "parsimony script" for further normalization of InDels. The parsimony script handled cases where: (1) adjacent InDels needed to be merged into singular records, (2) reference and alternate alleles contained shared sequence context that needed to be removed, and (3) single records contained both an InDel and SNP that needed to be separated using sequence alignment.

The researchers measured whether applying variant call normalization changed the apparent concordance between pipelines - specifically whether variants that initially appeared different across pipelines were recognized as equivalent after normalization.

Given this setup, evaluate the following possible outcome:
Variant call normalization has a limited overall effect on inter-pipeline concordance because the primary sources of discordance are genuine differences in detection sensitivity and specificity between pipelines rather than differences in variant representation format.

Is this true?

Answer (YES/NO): NO